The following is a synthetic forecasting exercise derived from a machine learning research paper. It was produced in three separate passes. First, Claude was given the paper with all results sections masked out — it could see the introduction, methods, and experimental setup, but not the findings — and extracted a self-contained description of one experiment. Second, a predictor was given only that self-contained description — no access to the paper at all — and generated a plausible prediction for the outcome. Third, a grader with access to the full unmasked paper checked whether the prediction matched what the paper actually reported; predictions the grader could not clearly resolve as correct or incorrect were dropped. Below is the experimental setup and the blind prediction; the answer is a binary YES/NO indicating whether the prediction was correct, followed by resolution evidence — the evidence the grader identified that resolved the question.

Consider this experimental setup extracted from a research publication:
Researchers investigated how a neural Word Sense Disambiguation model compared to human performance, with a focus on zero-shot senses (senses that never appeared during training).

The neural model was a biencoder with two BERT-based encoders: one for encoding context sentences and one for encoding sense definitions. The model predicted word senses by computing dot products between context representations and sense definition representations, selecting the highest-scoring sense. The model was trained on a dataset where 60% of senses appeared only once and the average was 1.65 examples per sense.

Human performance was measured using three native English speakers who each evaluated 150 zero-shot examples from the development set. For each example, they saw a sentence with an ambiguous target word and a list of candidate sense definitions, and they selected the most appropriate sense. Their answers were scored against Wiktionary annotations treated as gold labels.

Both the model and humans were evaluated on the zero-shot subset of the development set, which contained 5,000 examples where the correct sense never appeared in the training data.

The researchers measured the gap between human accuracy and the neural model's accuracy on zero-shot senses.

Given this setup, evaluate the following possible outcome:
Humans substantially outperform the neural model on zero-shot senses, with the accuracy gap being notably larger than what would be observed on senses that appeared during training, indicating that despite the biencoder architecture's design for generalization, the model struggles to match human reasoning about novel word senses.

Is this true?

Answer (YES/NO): YES